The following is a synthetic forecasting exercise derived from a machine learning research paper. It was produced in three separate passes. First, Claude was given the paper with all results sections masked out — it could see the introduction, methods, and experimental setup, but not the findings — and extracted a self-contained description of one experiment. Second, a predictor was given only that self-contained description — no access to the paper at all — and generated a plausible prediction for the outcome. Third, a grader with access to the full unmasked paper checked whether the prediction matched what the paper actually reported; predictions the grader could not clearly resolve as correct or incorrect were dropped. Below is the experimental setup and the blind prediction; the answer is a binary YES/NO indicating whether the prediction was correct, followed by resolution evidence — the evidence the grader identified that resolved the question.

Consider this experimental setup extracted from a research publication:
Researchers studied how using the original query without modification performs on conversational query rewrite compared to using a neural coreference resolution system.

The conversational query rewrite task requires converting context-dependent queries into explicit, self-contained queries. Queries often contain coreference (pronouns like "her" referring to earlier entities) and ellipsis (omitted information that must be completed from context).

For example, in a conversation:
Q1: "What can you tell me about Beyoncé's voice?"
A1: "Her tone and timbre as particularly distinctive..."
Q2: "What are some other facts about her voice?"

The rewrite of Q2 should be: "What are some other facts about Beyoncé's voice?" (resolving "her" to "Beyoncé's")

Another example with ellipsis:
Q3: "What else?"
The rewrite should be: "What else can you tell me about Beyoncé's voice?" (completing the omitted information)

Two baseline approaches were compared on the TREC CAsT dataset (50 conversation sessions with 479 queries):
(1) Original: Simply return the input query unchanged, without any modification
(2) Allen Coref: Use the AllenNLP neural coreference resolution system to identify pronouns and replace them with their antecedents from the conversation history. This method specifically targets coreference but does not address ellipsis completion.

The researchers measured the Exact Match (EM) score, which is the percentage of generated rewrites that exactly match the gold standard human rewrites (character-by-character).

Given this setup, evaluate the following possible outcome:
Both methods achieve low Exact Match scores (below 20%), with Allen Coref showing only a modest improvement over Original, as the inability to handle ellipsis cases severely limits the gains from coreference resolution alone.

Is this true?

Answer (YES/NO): NO